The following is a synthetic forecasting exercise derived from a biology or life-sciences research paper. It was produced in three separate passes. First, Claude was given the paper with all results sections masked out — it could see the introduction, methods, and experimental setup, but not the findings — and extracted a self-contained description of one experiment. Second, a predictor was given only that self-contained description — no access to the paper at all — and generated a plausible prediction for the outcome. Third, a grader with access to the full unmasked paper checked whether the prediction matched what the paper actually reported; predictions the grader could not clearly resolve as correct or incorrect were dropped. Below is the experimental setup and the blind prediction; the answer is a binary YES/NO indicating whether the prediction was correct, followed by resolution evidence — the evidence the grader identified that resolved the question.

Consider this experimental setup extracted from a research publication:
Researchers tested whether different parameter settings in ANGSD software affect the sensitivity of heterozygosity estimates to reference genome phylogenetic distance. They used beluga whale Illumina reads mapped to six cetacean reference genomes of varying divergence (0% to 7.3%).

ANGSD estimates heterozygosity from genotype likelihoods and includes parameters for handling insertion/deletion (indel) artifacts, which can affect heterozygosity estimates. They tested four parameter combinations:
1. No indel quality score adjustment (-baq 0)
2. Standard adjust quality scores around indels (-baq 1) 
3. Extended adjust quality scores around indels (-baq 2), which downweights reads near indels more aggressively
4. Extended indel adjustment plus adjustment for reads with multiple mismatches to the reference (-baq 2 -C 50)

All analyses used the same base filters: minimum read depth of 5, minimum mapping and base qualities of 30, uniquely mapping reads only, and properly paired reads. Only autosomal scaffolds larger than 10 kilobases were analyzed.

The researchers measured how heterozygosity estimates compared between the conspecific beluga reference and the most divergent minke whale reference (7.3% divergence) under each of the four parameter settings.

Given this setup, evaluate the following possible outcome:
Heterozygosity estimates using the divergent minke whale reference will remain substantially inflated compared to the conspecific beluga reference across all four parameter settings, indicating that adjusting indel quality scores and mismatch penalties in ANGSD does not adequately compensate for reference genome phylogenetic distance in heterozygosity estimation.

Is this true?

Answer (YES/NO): NO